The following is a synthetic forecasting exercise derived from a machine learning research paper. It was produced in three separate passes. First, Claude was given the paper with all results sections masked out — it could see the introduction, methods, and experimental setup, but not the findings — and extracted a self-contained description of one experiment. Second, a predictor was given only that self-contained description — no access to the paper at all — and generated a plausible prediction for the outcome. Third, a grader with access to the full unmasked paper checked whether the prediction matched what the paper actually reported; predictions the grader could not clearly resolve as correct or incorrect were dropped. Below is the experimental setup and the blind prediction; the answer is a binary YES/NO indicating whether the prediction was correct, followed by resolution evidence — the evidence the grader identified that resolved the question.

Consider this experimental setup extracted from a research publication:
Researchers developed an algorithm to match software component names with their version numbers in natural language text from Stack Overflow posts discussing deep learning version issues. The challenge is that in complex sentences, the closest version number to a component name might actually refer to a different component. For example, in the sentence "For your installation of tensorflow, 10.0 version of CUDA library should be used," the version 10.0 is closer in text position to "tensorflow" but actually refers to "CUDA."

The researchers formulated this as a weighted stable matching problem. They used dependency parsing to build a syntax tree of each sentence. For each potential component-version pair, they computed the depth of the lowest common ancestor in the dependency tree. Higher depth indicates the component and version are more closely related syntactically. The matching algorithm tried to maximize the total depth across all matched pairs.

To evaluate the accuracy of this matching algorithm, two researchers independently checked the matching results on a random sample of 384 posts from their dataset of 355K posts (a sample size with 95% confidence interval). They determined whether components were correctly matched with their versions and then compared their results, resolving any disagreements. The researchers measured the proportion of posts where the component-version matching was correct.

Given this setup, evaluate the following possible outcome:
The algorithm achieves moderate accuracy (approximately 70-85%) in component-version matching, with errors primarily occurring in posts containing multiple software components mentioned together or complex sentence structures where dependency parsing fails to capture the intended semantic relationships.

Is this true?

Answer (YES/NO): NO